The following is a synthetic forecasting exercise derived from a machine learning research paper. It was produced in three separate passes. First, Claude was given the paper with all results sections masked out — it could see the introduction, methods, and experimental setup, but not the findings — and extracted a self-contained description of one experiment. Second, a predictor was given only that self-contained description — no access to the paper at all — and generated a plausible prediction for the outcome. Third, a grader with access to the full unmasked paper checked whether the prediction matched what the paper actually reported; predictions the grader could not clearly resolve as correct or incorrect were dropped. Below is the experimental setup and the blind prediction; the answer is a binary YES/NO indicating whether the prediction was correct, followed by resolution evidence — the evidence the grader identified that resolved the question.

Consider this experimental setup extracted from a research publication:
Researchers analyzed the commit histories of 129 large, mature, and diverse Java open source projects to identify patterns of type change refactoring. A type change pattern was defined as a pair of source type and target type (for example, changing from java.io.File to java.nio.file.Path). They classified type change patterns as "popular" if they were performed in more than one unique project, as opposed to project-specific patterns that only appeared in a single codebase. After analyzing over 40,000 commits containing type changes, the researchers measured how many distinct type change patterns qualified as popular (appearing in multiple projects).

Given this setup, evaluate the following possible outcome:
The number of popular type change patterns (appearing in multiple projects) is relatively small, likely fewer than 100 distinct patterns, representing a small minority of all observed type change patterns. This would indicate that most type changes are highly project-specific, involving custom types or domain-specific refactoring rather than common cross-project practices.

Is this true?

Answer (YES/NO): NO